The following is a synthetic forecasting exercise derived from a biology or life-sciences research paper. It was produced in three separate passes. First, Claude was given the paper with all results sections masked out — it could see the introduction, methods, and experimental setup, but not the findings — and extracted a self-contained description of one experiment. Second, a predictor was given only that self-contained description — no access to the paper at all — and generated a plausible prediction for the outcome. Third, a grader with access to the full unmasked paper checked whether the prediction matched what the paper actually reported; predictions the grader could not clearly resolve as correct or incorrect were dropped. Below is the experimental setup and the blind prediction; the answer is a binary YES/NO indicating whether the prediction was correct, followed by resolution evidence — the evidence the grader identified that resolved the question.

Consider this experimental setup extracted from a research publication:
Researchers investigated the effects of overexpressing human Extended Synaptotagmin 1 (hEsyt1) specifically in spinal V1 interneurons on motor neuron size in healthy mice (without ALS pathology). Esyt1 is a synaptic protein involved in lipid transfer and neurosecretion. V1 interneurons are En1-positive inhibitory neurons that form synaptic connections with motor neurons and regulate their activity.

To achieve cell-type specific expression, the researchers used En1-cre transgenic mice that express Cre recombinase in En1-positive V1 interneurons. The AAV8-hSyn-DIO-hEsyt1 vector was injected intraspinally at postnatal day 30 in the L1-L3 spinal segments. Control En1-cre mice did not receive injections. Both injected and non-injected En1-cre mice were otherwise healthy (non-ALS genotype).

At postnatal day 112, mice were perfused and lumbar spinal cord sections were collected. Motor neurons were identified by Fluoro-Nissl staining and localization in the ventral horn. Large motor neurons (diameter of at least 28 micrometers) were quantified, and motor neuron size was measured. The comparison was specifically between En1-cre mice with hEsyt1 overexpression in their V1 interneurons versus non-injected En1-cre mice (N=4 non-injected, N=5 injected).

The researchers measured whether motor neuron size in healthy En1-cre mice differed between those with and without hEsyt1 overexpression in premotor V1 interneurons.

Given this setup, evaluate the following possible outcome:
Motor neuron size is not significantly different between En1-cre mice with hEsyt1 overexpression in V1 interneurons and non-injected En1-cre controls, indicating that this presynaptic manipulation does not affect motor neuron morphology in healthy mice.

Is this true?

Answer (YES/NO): NO